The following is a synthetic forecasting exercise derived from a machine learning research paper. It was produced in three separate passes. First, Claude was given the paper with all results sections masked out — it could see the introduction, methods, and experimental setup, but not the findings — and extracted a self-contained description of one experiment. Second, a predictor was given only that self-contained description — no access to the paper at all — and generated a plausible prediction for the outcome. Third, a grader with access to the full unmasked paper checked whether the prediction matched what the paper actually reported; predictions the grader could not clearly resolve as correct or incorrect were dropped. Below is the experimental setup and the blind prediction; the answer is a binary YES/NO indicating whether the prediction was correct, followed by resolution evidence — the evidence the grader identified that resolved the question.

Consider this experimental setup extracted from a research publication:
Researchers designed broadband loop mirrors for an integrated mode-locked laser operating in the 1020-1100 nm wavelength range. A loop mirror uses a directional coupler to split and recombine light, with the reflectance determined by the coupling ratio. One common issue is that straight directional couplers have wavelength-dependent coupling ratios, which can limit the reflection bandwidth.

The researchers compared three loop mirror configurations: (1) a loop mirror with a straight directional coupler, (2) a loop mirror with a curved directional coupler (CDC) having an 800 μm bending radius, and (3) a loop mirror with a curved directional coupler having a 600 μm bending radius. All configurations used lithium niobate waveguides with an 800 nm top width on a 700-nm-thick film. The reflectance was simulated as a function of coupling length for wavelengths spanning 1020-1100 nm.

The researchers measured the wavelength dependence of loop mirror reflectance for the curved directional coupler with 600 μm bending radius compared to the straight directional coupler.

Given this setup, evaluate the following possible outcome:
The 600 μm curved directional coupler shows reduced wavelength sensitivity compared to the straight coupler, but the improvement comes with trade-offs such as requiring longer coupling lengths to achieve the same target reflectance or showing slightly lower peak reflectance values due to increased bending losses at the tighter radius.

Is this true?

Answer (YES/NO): NO